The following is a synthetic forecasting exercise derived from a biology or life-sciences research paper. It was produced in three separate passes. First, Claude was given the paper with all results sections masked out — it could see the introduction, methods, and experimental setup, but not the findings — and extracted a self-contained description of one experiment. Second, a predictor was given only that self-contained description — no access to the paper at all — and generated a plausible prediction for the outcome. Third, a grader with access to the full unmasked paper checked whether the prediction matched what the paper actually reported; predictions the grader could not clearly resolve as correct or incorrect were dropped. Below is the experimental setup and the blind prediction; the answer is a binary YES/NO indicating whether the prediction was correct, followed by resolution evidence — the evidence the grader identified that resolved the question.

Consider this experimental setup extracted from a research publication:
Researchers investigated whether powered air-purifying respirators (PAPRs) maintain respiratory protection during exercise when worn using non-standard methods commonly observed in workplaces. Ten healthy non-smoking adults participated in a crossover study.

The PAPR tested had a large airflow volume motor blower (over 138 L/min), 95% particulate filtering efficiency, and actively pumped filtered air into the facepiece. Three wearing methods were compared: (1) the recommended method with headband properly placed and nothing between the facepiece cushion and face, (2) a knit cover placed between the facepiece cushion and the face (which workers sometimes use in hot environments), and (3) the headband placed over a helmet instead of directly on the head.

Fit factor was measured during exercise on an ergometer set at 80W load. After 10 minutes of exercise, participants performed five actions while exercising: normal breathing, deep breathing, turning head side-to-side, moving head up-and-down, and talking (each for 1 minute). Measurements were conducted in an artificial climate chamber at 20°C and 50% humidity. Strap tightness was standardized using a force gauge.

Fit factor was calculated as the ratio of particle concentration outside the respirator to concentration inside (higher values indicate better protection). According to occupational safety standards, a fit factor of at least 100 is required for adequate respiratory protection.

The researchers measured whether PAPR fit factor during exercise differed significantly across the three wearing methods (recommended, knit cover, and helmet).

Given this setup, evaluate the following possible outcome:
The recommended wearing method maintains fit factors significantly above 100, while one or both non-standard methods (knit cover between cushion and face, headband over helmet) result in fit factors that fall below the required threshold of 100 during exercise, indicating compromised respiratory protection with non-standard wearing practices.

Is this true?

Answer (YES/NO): NO